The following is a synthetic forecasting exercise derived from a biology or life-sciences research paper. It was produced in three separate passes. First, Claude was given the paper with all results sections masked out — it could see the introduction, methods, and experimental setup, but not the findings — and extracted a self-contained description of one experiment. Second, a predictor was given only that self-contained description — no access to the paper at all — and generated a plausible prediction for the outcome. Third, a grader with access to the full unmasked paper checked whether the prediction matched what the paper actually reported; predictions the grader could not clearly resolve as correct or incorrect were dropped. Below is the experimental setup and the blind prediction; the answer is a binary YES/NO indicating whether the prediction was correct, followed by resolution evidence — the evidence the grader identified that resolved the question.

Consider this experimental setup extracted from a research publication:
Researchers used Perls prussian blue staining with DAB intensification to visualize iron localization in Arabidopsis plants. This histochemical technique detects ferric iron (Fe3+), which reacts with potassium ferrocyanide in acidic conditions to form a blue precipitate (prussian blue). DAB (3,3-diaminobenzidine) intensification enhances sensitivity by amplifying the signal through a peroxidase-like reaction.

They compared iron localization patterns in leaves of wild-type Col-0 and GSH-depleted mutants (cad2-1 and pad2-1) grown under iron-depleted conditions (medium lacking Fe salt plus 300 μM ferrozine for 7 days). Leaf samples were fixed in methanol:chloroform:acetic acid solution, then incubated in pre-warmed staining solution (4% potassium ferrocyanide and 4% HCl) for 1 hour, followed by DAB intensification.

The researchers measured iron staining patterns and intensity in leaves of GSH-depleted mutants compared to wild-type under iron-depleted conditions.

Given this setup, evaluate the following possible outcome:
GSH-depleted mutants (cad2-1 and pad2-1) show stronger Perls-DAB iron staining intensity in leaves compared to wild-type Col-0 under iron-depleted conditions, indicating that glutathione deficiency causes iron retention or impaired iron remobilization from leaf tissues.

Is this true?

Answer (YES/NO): NO